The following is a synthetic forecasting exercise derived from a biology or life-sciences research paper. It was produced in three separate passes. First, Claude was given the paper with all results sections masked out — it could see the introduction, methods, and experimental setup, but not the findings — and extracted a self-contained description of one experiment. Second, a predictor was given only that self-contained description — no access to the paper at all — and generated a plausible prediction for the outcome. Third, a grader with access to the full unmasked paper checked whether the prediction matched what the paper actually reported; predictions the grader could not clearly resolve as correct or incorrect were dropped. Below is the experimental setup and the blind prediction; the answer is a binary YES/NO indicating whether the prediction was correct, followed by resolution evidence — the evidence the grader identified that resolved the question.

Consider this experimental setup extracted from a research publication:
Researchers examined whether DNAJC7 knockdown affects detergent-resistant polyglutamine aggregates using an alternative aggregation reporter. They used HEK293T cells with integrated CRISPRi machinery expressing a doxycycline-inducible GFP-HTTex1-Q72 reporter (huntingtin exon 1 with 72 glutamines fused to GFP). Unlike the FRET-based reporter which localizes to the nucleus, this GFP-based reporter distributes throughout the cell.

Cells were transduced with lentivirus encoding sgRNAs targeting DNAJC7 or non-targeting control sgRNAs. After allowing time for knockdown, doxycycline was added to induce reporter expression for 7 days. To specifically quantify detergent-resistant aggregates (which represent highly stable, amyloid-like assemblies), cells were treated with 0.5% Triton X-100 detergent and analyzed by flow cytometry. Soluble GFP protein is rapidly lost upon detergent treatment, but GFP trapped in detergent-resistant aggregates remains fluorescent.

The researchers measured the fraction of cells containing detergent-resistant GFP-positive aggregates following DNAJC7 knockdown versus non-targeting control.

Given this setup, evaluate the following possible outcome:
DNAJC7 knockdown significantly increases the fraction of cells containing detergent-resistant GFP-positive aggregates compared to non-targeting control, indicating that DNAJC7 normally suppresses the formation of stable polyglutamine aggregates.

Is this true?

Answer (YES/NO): YES